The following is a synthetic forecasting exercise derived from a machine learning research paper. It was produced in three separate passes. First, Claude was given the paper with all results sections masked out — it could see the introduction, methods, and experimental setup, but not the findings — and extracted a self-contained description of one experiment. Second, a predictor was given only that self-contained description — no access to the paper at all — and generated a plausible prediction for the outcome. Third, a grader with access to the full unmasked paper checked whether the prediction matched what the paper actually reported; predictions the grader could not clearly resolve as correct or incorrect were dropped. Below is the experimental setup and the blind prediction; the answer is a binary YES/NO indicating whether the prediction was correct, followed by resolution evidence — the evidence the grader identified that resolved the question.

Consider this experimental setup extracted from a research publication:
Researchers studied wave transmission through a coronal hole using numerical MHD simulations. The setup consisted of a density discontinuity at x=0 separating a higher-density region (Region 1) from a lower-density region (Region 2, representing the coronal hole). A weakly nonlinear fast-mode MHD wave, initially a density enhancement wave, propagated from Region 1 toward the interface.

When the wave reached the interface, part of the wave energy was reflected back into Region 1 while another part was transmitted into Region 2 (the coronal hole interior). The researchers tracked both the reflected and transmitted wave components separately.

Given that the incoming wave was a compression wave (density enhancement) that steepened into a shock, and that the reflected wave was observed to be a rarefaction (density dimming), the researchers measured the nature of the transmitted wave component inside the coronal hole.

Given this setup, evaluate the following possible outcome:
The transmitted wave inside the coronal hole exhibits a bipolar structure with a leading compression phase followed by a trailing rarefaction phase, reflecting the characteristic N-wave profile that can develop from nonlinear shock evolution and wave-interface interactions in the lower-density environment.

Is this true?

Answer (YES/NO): NO